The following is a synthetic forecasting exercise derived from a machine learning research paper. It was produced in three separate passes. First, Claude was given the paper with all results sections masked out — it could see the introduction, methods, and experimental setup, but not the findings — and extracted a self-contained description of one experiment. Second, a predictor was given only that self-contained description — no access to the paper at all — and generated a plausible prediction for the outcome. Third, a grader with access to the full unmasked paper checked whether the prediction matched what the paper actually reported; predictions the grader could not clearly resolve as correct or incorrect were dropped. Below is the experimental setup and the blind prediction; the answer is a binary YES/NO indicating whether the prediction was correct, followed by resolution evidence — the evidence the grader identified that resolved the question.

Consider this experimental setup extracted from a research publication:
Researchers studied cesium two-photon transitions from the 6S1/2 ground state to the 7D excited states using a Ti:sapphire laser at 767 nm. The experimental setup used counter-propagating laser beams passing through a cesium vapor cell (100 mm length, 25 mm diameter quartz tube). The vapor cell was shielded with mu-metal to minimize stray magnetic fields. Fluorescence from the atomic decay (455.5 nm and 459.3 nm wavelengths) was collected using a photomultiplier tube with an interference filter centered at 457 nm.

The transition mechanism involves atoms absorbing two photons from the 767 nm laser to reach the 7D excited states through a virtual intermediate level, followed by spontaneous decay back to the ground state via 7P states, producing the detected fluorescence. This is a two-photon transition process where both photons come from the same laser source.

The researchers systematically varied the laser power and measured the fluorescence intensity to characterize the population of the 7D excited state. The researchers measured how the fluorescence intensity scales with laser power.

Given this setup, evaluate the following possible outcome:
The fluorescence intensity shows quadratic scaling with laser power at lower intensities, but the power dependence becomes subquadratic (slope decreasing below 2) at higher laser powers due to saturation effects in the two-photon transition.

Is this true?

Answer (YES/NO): NO